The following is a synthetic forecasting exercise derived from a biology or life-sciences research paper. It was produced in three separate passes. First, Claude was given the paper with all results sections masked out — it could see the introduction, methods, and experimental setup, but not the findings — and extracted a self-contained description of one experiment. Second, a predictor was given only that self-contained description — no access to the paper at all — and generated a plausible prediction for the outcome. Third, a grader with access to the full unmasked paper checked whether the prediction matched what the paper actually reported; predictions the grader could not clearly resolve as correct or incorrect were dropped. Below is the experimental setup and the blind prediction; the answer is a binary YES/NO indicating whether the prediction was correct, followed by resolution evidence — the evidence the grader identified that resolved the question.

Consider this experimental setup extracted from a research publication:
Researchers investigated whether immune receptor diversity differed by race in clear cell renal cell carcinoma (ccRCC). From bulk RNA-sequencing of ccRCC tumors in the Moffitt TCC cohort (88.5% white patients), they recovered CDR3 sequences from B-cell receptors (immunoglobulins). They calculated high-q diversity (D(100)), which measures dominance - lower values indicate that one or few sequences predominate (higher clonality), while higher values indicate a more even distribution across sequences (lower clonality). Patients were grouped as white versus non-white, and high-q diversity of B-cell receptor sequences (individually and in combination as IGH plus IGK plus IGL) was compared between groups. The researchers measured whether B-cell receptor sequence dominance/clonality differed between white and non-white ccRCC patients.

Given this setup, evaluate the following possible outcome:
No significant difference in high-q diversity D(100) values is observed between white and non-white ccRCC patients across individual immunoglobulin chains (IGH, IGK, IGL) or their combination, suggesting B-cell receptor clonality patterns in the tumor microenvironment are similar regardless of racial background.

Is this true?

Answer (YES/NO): NO